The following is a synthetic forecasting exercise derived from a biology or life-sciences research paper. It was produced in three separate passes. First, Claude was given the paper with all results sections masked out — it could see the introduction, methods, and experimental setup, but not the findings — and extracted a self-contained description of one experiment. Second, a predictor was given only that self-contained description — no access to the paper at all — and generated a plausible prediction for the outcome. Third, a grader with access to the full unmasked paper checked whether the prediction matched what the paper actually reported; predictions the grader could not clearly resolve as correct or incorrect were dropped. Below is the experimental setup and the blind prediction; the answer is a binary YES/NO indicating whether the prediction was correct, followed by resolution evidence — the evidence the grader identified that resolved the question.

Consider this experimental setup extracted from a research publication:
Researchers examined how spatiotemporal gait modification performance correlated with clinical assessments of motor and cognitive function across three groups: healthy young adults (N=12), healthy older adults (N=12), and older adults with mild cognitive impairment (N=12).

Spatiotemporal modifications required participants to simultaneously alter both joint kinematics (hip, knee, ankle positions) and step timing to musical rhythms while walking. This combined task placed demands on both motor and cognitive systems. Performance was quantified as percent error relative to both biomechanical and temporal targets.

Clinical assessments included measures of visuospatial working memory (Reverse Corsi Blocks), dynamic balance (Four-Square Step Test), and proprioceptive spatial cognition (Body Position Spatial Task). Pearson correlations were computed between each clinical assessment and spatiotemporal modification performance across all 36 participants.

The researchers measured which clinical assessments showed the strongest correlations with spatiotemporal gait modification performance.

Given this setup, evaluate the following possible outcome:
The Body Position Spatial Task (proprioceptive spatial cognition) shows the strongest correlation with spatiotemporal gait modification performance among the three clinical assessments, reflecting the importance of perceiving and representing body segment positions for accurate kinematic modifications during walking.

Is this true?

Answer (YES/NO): YES